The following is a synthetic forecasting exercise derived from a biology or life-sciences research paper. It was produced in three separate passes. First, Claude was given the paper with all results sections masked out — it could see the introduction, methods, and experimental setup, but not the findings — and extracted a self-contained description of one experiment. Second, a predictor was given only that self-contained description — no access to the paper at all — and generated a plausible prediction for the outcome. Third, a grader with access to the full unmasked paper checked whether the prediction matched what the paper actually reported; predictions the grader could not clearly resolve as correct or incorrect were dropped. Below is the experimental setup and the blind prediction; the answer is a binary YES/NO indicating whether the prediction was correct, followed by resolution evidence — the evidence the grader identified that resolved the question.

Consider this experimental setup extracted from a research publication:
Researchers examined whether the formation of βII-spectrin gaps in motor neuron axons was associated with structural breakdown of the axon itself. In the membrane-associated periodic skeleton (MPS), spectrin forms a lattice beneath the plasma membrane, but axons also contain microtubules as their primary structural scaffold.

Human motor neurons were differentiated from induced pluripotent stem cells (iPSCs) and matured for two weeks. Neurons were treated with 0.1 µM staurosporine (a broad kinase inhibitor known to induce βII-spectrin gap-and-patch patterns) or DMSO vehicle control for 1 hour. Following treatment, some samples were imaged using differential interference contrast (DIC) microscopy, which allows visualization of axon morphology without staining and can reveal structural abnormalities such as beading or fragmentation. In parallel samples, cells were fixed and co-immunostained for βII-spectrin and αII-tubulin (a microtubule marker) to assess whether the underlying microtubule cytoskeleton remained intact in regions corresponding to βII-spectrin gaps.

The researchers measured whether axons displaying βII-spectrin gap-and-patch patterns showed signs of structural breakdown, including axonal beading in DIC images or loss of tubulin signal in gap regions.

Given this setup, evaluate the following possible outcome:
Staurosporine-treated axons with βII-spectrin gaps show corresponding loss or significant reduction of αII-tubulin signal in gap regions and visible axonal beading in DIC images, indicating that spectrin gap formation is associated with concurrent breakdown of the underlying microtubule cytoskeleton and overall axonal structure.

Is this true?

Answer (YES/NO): NO